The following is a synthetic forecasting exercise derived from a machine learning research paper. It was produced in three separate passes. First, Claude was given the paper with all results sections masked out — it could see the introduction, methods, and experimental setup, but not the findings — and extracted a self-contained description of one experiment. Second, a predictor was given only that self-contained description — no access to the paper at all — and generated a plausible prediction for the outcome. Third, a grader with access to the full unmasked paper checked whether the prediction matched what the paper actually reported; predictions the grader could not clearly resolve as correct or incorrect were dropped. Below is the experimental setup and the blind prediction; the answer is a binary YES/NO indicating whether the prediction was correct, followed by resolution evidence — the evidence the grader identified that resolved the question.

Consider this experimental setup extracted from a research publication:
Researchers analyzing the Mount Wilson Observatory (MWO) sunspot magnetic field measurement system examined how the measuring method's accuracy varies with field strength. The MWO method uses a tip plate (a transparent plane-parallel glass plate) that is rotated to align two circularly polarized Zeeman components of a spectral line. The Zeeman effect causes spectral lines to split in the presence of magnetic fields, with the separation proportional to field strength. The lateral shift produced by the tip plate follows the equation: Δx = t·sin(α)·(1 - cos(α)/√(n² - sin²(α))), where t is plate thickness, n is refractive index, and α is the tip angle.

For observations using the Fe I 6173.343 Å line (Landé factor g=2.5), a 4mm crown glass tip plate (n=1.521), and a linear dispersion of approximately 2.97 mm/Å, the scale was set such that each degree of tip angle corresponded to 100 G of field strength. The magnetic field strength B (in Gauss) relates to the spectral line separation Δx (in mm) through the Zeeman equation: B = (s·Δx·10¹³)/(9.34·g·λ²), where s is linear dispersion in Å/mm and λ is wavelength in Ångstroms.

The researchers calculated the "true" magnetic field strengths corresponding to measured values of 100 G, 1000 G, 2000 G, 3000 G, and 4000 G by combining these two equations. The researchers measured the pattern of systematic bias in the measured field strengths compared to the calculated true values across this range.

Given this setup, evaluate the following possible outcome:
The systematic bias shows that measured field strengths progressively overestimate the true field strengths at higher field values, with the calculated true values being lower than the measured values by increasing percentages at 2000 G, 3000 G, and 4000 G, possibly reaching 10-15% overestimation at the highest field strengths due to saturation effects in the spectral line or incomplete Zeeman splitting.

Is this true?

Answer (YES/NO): NO